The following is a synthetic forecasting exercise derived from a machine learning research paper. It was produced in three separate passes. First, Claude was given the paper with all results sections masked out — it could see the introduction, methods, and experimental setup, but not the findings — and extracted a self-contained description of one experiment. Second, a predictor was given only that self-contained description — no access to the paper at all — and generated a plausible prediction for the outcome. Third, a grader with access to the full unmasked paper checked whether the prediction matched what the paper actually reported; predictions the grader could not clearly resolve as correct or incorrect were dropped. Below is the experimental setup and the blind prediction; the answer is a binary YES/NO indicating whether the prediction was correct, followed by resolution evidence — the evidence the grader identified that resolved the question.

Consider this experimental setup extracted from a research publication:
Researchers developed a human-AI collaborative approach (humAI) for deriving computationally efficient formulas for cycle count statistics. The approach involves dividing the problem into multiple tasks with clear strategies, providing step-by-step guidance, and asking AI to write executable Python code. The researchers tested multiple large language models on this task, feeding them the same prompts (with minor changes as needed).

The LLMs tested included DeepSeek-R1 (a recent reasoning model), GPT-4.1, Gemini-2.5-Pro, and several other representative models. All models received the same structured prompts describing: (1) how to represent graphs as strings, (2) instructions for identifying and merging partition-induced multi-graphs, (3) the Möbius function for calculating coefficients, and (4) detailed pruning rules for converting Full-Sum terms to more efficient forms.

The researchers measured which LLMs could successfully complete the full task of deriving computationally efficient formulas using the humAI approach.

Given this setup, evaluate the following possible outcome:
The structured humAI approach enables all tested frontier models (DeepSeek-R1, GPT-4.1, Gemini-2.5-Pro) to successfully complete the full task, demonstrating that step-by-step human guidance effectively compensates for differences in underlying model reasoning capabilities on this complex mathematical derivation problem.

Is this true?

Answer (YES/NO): YES